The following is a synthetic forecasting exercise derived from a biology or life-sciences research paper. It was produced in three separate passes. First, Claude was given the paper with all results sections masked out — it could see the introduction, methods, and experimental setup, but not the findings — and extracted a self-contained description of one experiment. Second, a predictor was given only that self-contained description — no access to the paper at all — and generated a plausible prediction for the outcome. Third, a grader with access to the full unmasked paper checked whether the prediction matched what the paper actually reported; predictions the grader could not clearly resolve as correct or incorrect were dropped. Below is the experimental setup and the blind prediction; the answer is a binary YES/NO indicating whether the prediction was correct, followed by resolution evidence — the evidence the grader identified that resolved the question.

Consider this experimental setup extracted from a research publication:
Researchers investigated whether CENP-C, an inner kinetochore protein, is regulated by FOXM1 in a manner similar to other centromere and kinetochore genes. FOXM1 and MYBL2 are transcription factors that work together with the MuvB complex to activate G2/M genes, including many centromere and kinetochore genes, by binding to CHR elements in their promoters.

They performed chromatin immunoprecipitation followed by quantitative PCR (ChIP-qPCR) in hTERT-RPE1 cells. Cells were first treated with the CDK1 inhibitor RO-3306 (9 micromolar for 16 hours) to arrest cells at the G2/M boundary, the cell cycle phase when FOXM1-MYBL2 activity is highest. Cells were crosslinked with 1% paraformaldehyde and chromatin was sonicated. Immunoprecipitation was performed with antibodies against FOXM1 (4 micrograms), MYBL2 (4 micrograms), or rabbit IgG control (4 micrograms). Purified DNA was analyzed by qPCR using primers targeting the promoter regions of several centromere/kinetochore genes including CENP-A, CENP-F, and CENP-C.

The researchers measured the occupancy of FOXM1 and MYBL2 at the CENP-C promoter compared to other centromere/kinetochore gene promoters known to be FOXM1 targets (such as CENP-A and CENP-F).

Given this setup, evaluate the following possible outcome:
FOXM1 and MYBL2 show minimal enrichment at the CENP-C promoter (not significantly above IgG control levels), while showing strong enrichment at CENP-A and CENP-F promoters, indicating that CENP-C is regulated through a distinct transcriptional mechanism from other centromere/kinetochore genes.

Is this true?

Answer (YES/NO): YES